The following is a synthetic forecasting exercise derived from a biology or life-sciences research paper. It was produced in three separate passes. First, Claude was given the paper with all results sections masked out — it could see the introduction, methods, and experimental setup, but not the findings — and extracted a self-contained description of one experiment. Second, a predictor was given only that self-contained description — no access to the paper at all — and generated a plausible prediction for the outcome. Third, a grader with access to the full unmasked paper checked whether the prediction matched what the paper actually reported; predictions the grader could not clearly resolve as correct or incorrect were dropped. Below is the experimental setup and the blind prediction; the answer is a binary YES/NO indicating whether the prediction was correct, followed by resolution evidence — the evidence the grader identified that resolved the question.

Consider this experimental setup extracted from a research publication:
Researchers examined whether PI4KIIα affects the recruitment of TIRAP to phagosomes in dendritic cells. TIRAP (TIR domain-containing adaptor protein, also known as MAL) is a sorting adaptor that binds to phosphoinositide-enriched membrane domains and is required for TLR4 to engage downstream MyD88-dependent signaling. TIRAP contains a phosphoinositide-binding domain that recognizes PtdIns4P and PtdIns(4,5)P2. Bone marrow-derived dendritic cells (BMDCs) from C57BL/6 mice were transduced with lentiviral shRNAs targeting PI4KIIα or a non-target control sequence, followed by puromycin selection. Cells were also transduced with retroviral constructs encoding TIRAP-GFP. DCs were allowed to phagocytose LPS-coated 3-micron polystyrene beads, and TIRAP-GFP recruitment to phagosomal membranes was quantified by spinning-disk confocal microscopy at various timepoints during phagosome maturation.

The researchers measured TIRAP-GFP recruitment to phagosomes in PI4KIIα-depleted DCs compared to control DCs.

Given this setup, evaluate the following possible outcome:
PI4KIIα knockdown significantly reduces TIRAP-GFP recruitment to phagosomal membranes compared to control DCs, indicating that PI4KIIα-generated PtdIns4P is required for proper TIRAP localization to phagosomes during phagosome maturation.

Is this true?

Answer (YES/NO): YES